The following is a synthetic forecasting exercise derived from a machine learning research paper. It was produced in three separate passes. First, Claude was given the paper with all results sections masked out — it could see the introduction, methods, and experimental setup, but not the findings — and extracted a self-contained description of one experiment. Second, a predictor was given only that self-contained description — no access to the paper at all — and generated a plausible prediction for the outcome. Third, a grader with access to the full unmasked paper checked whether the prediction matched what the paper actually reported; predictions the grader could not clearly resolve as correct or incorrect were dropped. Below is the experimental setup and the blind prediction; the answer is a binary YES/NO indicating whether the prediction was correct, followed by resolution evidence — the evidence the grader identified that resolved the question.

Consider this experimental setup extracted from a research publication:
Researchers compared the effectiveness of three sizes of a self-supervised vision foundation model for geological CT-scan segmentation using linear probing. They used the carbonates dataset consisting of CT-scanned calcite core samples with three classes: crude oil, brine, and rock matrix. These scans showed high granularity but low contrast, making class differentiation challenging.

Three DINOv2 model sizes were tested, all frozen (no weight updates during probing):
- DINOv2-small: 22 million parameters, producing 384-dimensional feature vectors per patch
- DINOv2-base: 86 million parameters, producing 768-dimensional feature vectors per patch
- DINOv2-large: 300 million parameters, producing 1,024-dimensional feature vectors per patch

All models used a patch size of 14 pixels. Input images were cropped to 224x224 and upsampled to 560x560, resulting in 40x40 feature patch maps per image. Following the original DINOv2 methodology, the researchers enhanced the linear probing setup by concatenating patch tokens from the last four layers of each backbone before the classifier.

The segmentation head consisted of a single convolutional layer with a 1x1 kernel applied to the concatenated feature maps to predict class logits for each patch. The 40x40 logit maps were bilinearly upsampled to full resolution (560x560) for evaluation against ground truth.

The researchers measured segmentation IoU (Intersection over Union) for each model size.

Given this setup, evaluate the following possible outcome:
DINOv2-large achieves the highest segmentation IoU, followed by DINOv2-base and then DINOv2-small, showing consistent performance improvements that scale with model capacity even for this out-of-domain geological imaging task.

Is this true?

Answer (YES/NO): NO